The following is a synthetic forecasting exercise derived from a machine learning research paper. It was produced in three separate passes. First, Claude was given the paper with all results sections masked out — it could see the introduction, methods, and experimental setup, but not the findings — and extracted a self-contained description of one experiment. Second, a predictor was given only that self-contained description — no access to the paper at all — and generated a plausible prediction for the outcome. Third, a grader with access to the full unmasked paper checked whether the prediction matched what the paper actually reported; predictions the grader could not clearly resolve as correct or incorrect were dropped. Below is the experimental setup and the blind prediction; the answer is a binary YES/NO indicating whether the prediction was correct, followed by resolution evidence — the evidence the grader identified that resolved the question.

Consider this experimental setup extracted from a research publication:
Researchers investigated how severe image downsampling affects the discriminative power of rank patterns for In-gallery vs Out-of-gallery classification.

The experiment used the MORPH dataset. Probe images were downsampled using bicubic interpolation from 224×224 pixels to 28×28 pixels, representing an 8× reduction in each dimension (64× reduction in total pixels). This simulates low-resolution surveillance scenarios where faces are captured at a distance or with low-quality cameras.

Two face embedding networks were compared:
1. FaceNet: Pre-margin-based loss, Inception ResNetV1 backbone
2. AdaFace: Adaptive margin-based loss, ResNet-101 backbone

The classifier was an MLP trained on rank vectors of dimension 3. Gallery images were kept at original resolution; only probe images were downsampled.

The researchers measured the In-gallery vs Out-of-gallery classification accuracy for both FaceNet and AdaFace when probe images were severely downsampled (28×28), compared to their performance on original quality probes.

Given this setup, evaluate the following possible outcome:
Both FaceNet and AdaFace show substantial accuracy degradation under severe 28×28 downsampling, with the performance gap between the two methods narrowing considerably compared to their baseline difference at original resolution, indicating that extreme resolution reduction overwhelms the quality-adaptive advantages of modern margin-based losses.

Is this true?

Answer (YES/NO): NO